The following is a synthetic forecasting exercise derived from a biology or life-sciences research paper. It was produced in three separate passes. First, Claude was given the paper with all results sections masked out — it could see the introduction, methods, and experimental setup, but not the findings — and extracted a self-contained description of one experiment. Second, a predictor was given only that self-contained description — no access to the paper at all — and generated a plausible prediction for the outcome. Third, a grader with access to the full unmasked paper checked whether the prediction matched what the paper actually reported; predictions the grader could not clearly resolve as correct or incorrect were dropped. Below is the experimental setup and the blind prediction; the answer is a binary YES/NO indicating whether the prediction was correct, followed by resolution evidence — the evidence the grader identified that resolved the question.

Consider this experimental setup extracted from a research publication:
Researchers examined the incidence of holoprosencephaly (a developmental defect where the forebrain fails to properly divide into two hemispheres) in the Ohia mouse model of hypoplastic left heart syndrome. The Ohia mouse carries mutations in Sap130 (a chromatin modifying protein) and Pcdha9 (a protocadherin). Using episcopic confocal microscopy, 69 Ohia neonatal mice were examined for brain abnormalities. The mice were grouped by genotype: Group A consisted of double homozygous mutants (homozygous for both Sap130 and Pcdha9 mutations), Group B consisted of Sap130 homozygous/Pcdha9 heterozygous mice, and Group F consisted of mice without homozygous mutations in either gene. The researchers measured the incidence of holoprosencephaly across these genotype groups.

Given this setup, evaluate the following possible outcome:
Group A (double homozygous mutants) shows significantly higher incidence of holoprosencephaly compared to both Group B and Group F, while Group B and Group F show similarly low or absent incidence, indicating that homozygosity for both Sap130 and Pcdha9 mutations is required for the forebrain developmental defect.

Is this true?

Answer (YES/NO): NO